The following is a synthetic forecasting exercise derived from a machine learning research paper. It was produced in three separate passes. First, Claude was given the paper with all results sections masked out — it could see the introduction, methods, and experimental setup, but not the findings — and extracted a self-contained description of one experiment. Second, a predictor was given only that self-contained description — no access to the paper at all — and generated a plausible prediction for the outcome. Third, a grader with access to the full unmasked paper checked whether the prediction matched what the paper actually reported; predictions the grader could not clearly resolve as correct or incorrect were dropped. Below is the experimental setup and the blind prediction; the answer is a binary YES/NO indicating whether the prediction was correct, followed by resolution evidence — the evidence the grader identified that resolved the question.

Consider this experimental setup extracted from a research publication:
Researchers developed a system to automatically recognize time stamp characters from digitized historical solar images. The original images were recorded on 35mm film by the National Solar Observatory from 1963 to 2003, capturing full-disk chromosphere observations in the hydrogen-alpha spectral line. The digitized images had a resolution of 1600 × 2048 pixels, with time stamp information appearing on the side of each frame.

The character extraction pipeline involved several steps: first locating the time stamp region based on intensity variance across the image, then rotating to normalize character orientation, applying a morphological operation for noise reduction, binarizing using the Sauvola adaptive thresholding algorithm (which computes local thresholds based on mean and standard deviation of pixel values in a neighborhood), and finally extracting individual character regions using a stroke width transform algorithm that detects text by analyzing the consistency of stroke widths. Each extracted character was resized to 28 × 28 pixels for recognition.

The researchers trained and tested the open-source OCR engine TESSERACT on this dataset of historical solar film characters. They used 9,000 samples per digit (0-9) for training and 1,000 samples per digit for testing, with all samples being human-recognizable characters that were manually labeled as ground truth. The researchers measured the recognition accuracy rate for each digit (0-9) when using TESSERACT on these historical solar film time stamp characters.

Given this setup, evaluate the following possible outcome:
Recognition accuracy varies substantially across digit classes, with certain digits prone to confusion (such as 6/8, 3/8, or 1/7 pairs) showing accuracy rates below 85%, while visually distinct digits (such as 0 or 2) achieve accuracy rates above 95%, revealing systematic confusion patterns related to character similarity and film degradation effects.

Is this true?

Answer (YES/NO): NO